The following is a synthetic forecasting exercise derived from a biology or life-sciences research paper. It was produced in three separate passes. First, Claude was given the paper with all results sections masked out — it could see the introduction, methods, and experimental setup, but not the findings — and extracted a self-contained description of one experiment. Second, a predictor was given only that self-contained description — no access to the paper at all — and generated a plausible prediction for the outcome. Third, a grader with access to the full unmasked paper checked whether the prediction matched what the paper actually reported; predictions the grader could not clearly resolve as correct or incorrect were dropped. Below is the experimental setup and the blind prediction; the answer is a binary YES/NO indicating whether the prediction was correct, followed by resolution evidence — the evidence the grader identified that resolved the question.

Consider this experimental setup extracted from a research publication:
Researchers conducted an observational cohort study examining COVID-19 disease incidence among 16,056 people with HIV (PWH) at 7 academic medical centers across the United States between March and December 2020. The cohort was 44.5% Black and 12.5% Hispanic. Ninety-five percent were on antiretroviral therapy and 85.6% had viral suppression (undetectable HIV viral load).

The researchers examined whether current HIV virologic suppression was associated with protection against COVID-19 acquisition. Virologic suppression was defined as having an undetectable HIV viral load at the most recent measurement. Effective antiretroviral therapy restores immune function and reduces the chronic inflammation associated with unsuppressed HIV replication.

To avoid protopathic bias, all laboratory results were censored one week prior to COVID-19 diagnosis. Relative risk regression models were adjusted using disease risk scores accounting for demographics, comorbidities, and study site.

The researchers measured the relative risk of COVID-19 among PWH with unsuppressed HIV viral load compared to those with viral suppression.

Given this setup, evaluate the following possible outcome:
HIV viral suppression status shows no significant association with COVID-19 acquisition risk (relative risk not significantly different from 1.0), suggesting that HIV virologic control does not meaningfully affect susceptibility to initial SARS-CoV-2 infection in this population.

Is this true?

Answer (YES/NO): YES